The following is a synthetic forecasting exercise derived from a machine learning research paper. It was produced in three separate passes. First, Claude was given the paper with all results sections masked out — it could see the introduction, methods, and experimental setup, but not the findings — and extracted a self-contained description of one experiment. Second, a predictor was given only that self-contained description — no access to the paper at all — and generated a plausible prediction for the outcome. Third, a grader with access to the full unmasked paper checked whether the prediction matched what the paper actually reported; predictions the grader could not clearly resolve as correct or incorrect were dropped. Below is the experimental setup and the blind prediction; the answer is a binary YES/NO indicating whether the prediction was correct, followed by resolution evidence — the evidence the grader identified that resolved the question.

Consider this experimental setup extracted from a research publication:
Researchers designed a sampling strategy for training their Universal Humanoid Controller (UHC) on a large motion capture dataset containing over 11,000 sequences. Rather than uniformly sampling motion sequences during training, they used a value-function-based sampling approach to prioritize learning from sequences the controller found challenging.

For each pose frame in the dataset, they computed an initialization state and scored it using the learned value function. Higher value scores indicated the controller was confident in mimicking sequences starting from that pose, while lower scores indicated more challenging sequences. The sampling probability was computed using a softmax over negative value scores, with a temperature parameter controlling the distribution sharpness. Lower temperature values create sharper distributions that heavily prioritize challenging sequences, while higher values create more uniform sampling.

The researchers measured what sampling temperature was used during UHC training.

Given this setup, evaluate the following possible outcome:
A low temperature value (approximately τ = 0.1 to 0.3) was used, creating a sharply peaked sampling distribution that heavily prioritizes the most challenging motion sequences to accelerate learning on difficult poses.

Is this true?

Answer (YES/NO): NO